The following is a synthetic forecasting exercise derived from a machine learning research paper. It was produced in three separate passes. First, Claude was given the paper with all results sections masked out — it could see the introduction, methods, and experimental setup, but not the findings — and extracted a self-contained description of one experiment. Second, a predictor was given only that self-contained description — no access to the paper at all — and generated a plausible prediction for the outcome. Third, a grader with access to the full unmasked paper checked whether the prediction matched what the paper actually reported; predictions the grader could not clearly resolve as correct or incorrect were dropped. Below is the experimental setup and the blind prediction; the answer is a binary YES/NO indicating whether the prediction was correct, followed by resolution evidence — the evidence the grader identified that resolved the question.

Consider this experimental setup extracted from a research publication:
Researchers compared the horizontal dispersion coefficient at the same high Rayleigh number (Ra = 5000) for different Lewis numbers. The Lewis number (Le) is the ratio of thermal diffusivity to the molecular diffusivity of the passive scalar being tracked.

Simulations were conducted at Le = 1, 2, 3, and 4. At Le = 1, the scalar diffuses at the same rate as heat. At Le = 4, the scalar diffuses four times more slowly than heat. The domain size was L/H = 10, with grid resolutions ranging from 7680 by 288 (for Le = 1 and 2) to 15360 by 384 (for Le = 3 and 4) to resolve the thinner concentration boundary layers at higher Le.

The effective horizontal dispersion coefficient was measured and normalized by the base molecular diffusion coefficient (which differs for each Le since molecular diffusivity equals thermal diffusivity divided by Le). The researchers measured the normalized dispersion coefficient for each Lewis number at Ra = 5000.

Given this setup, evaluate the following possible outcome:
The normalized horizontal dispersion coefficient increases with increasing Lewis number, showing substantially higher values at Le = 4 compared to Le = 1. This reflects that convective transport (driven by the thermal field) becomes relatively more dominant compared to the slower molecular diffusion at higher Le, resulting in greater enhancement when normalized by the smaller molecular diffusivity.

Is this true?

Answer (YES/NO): YES